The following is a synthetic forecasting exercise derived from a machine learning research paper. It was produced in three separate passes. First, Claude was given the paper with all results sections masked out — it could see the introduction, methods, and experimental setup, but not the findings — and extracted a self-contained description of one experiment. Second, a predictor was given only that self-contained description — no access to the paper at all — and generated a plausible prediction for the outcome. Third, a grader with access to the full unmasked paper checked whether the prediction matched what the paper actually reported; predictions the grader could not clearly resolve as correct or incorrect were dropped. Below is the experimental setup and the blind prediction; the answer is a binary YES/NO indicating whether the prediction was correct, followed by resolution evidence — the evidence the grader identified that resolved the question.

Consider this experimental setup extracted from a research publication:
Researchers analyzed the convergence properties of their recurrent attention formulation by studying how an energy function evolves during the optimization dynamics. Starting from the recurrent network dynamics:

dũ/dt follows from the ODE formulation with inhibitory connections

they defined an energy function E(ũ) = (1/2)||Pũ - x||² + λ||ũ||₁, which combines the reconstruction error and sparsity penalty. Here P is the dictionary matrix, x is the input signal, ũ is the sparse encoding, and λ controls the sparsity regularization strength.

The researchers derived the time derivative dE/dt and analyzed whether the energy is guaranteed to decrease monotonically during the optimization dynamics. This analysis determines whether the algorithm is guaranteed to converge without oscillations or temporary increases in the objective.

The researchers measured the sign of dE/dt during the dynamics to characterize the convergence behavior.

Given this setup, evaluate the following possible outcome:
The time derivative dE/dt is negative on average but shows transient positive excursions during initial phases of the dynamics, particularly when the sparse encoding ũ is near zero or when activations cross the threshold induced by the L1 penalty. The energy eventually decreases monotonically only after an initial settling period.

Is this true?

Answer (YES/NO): NO